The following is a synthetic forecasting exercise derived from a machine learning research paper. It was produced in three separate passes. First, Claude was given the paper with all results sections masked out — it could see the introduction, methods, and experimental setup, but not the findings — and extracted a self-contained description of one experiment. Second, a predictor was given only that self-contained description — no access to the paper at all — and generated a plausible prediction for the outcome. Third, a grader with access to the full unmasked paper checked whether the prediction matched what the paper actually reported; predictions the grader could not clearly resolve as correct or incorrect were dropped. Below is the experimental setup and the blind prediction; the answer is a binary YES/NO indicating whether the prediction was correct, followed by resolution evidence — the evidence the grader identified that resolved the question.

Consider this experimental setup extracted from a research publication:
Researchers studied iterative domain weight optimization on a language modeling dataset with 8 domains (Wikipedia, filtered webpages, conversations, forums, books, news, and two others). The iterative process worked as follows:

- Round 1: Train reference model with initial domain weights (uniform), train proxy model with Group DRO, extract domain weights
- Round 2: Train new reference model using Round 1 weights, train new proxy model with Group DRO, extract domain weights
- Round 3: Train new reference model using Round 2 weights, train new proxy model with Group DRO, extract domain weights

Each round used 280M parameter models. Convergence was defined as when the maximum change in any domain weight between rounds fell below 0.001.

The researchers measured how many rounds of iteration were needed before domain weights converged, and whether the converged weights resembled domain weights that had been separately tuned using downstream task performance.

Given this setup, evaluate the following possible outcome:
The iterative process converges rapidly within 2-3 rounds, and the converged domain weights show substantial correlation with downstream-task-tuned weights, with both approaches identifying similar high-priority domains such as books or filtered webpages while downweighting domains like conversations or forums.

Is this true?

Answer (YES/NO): NO